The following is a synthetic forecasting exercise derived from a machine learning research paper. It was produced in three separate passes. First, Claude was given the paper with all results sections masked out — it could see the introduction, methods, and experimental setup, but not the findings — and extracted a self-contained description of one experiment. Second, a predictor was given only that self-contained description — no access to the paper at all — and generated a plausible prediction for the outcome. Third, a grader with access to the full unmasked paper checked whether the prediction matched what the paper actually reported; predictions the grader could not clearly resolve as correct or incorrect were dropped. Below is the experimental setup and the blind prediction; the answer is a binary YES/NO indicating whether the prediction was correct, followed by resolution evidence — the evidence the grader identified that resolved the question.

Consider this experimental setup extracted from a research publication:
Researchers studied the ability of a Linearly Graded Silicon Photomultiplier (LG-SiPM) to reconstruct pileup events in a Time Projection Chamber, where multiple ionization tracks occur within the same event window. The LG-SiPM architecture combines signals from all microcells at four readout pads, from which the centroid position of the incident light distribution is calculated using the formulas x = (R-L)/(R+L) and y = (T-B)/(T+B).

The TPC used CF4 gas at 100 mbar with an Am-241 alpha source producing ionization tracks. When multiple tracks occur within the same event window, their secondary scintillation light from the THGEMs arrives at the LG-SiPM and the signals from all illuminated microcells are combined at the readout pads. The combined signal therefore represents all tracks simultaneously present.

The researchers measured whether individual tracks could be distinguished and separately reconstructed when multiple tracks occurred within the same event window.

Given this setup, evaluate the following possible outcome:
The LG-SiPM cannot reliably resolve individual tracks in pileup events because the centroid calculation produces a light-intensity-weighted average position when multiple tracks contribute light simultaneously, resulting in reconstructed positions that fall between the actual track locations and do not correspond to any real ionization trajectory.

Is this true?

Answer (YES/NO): YES